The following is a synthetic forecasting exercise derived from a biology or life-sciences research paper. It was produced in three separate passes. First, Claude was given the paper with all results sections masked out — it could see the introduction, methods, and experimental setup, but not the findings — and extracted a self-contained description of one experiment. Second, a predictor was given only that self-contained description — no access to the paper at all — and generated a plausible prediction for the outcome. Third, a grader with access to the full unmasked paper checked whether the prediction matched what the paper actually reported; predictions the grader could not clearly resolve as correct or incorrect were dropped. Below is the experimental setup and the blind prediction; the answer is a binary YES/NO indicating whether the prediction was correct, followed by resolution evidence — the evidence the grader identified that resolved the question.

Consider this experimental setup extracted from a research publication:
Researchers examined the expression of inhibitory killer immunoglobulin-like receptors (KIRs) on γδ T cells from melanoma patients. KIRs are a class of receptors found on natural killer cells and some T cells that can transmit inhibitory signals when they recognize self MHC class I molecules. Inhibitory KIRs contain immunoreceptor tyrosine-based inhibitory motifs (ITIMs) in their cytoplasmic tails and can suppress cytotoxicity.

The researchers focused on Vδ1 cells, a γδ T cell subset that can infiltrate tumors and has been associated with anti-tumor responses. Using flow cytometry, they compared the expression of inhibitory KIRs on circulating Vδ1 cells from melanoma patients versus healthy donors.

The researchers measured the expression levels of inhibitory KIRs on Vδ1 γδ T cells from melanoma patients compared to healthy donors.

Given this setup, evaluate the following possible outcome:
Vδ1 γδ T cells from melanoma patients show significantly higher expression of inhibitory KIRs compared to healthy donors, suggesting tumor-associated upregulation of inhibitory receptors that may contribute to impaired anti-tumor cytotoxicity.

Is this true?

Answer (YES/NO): YES